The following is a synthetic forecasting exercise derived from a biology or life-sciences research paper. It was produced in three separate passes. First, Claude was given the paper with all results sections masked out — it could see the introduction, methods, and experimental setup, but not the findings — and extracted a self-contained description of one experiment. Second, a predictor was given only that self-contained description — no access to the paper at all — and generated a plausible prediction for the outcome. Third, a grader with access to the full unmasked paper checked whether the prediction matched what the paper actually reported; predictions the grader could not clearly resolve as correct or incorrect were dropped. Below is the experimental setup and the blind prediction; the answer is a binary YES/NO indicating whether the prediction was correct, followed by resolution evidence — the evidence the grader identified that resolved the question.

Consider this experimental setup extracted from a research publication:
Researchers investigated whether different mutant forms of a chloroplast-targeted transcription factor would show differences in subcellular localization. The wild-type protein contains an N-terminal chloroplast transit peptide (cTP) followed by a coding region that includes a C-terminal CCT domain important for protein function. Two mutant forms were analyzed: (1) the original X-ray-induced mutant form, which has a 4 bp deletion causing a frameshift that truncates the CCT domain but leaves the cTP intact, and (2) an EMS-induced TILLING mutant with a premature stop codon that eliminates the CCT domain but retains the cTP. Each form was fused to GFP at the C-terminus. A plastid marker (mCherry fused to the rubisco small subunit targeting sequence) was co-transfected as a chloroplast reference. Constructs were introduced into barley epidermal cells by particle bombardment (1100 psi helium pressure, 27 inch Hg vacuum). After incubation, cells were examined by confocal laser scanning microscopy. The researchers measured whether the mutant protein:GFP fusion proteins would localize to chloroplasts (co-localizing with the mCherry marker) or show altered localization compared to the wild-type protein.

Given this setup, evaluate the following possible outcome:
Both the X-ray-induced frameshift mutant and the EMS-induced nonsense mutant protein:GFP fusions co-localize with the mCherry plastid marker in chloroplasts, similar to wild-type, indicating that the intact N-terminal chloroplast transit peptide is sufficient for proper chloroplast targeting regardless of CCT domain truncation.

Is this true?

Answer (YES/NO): YES